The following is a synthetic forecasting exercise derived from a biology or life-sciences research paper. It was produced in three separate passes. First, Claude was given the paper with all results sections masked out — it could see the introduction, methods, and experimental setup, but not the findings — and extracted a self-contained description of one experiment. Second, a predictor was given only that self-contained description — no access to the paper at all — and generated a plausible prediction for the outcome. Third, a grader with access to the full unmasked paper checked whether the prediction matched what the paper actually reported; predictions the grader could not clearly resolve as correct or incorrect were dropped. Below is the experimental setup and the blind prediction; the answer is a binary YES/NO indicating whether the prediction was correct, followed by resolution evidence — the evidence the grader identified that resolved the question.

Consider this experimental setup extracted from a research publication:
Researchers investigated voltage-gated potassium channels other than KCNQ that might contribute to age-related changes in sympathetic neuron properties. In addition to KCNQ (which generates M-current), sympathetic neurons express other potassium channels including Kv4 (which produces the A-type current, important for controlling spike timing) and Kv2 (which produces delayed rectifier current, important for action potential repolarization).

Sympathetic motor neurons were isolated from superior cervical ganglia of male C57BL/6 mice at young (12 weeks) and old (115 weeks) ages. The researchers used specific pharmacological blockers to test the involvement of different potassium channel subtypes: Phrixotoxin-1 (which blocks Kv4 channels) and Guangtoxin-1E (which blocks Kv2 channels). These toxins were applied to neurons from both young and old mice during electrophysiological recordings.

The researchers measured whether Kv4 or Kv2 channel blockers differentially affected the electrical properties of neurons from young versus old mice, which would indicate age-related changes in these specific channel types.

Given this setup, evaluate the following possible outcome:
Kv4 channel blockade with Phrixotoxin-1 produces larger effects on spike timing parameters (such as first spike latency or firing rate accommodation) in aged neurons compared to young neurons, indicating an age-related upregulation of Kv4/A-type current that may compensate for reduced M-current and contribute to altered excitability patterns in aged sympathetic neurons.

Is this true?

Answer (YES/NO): NO